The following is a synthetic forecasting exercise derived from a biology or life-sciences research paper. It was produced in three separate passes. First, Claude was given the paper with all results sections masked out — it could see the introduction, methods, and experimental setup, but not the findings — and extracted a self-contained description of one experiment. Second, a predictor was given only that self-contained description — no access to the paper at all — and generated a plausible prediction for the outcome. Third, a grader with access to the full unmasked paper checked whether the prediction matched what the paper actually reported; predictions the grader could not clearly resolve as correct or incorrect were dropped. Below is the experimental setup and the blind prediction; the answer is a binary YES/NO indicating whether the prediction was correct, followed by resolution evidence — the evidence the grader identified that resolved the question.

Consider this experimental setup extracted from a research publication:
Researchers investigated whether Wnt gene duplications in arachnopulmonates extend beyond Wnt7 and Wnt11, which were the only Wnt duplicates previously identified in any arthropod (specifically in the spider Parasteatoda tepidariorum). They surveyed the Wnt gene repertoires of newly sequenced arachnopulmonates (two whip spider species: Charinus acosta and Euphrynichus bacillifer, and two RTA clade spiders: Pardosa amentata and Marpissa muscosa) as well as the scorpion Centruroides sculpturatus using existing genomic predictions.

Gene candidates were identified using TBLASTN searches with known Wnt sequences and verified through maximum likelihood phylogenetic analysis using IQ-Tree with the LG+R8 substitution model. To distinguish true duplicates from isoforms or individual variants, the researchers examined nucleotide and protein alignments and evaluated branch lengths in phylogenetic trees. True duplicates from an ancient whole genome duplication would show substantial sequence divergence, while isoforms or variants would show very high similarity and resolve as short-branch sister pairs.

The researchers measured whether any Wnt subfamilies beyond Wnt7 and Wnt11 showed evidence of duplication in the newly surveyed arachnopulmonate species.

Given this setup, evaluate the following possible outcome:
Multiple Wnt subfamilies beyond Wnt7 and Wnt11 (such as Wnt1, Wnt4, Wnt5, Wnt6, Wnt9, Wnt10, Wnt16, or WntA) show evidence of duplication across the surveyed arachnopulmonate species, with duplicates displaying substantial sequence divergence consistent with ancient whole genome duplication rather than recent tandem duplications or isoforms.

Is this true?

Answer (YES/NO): YES